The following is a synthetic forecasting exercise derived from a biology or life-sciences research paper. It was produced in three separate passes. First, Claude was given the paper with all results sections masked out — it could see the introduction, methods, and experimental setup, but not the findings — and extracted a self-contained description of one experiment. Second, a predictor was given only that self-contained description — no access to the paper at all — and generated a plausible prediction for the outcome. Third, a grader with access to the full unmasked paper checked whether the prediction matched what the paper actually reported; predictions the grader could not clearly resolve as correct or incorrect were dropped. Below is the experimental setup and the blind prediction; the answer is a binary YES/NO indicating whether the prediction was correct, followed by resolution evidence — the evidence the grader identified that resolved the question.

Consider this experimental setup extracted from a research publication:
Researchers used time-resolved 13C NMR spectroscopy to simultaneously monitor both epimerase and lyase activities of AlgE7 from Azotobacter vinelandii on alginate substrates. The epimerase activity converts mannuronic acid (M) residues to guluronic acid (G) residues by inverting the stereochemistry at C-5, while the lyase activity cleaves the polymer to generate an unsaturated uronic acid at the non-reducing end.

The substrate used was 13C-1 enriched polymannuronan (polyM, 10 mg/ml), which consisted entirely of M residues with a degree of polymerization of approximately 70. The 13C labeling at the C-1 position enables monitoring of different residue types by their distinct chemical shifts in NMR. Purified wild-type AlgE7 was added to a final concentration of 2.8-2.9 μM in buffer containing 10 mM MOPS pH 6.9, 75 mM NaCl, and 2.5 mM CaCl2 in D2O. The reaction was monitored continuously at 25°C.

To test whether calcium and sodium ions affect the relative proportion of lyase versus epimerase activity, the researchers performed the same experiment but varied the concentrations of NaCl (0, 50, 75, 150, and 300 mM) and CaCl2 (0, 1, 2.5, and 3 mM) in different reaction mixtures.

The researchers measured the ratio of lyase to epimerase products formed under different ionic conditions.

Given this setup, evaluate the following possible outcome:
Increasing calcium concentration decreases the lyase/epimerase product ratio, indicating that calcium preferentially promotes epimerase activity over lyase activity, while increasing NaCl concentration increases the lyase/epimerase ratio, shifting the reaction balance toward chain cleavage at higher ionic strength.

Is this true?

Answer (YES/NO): NO